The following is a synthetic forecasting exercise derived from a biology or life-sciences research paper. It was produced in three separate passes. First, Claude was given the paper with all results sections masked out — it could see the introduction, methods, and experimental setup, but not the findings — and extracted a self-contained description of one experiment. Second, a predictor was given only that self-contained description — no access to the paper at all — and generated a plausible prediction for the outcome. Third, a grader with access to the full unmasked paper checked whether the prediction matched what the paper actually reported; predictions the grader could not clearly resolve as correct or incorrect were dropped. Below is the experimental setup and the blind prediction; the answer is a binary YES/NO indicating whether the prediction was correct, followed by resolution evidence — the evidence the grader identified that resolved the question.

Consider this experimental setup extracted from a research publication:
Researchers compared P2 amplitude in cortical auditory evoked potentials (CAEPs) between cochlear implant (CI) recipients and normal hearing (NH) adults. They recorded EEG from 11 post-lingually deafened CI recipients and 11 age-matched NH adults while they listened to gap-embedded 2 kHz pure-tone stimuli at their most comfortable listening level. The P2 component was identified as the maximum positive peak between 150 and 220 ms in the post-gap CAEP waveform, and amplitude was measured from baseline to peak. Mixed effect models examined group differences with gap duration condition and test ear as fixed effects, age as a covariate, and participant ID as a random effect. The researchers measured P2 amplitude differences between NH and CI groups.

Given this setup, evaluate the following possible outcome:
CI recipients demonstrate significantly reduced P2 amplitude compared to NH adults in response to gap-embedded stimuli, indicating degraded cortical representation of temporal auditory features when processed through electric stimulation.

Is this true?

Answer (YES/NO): NO